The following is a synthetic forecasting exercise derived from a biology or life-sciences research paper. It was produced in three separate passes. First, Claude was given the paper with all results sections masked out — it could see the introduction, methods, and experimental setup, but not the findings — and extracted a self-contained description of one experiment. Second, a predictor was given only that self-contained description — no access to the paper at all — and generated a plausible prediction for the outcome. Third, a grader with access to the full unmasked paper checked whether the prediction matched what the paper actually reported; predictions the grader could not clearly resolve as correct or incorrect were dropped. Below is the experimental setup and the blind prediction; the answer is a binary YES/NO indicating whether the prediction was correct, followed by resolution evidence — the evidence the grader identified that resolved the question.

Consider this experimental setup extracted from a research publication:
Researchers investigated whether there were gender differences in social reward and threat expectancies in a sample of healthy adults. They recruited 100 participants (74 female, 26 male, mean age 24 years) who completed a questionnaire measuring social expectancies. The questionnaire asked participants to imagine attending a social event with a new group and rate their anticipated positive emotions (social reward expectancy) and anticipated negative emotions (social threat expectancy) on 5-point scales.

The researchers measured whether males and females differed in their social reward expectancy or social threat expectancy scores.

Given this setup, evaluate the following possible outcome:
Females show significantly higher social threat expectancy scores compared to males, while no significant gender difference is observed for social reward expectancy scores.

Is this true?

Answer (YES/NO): NO